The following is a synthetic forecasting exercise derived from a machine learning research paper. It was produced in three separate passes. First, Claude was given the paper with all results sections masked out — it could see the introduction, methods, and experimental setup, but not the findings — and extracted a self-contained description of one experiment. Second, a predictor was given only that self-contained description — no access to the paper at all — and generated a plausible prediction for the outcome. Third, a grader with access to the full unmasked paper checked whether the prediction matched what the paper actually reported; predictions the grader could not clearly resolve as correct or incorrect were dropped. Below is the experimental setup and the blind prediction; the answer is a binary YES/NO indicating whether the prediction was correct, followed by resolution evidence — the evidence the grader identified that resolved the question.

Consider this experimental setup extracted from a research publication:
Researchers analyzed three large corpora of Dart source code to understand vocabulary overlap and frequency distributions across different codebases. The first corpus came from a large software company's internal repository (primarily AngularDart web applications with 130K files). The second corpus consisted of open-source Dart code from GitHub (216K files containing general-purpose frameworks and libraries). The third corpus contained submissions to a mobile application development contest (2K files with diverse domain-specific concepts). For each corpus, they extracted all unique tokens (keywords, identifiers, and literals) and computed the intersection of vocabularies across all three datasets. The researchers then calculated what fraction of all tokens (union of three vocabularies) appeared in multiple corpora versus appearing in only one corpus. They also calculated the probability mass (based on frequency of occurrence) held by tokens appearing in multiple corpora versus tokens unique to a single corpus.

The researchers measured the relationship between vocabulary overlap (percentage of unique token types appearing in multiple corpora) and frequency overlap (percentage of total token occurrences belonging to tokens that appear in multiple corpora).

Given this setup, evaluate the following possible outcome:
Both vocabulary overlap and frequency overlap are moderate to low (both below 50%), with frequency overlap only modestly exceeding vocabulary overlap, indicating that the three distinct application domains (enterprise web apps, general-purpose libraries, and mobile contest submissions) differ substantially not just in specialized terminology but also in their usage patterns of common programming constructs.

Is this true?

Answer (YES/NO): NO